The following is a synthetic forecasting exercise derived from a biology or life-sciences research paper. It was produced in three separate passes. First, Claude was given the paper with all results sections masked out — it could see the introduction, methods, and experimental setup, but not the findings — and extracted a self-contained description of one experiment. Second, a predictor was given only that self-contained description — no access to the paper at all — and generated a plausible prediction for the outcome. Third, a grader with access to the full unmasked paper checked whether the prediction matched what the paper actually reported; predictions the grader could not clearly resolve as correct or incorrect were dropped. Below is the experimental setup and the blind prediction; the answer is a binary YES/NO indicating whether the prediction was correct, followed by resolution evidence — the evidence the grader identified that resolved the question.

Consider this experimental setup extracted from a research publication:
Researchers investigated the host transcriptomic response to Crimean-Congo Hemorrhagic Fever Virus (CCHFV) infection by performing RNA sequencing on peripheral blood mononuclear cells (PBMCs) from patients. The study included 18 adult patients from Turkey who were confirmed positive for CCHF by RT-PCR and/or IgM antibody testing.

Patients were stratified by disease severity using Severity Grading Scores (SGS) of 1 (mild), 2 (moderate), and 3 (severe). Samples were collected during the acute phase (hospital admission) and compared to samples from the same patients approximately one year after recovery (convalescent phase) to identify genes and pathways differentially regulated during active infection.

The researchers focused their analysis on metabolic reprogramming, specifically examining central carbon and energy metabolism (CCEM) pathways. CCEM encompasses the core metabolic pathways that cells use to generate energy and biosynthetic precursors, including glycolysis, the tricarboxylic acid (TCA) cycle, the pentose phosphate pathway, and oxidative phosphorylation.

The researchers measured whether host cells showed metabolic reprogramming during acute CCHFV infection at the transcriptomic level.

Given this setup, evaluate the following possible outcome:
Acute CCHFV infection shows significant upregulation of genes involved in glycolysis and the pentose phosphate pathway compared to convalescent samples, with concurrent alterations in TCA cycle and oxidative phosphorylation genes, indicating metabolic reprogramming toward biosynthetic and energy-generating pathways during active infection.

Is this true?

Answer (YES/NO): NO